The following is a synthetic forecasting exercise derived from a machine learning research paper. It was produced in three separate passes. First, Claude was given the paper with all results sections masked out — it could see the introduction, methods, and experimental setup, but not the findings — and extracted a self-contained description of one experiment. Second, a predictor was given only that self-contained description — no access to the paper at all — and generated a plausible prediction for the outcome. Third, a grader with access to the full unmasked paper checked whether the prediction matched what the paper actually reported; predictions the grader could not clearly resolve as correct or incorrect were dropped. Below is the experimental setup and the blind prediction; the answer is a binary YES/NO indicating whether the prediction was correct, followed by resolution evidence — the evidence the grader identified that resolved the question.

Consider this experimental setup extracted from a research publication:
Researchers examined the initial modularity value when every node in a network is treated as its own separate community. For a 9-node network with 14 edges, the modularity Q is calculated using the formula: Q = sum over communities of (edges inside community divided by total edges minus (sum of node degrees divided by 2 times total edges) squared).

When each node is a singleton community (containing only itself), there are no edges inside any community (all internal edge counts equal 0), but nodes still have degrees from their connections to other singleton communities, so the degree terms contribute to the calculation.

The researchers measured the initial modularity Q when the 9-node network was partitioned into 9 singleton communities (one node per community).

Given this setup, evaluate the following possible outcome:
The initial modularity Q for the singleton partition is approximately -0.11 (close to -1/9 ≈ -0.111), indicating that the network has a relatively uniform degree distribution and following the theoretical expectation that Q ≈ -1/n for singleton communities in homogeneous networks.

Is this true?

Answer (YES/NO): NO